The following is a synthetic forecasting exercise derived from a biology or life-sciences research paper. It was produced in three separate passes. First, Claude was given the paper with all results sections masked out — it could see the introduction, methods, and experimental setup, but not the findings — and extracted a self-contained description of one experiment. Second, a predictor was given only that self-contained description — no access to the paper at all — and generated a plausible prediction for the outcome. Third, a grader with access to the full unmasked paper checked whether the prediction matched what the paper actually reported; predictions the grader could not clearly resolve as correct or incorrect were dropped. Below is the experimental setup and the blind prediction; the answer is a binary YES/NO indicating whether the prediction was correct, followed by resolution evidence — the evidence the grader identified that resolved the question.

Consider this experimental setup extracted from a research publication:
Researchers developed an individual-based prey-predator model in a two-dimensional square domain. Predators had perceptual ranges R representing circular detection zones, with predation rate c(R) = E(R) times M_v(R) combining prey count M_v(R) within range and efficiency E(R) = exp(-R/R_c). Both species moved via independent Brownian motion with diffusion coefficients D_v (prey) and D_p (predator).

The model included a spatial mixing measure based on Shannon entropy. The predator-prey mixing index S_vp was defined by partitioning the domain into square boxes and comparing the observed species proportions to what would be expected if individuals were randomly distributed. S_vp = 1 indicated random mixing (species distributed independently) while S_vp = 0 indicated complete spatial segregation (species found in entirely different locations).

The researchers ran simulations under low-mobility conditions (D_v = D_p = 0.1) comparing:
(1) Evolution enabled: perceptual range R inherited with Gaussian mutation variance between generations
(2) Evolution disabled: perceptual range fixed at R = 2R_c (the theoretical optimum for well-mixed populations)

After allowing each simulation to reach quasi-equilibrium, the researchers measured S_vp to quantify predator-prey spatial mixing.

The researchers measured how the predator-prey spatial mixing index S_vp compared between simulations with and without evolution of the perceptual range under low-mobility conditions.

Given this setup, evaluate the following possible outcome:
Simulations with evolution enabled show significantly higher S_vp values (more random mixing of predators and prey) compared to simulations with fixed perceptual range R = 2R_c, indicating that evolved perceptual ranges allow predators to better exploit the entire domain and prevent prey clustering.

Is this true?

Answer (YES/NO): NO